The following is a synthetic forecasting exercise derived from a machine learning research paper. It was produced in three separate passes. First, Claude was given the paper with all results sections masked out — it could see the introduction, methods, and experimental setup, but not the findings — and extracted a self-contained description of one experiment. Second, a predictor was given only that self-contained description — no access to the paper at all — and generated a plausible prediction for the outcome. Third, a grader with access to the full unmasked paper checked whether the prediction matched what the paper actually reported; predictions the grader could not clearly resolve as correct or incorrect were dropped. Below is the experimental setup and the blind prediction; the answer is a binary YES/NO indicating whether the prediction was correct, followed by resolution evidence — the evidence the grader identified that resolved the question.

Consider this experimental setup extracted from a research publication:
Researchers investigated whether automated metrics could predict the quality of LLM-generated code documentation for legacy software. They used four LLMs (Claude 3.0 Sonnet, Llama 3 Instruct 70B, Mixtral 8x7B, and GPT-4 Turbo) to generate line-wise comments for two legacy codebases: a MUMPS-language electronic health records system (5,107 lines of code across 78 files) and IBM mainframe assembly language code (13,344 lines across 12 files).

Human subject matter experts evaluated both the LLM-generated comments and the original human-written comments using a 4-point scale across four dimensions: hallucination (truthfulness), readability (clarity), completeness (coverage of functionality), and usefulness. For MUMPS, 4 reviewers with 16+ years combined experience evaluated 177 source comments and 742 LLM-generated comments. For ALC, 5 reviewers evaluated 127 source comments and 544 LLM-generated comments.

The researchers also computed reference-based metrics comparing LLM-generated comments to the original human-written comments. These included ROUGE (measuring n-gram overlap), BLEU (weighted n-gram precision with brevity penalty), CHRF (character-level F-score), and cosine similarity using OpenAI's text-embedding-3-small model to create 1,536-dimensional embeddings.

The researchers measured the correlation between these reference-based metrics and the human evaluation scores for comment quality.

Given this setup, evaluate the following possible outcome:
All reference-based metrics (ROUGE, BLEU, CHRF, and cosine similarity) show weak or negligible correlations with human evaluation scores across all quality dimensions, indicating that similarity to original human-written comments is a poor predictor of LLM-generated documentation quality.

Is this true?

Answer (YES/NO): YES